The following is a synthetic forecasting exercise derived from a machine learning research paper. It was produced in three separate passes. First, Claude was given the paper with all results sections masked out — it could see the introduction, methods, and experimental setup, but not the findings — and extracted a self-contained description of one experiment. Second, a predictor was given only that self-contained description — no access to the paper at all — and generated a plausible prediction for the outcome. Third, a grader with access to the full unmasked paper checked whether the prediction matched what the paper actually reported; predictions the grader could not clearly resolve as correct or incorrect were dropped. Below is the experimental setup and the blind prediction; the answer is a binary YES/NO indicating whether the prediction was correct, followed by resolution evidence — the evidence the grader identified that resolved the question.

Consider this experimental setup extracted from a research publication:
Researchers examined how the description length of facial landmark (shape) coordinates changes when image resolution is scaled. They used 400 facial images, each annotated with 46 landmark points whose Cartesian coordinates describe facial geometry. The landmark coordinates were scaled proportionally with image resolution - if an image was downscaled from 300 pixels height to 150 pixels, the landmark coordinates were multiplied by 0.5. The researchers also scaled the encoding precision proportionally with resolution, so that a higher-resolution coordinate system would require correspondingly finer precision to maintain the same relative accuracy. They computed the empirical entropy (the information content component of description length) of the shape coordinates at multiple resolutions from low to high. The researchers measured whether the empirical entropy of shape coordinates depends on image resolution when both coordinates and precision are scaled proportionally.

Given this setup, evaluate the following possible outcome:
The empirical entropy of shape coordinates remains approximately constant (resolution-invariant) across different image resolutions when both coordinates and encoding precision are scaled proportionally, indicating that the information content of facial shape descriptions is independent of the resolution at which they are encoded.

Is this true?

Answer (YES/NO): YES